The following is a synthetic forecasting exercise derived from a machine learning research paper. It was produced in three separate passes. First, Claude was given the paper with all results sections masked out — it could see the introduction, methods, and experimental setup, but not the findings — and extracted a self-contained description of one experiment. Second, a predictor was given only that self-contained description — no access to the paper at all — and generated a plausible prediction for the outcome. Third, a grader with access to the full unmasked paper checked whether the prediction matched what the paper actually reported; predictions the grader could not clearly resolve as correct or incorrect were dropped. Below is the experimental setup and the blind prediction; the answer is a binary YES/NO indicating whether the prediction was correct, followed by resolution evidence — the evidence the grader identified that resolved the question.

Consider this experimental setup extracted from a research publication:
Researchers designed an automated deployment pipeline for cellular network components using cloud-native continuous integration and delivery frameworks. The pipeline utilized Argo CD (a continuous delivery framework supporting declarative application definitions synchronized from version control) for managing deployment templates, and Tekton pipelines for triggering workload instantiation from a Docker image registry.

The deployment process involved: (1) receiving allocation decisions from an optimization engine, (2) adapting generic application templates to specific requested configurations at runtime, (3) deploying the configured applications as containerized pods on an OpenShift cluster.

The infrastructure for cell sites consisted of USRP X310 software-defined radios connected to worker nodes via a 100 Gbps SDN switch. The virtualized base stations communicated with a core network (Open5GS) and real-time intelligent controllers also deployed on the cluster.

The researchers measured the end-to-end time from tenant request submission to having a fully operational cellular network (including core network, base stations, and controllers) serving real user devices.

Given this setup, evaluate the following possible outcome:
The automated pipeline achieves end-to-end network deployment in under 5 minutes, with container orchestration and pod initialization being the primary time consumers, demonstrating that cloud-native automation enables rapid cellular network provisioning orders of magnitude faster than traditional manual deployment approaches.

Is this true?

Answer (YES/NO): NO